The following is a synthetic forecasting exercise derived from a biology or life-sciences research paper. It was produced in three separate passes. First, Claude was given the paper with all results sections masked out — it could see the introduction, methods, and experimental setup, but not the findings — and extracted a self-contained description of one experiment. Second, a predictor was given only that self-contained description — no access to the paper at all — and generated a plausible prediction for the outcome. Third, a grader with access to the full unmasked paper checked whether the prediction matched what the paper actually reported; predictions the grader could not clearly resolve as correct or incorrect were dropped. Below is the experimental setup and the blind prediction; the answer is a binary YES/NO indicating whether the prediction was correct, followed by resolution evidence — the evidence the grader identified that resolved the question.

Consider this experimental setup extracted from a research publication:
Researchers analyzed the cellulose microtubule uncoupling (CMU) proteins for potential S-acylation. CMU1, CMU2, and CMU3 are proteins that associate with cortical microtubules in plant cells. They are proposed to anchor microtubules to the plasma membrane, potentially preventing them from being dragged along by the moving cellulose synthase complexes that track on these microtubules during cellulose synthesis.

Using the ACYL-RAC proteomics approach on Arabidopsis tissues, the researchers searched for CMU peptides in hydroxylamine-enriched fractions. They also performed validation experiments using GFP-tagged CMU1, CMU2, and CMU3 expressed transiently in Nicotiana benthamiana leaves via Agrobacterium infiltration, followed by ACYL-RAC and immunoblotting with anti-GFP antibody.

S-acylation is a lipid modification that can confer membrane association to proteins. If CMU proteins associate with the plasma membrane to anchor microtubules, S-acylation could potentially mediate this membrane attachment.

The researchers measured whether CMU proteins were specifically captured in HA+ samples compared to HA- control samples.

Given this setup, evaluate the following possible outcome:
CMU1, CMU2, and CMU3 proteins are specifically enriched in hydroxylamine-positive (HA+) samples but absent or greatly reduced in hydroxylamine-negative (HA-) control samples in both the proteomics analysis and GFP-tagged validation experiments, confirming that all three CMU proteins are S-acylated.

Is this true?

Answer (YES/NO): NO